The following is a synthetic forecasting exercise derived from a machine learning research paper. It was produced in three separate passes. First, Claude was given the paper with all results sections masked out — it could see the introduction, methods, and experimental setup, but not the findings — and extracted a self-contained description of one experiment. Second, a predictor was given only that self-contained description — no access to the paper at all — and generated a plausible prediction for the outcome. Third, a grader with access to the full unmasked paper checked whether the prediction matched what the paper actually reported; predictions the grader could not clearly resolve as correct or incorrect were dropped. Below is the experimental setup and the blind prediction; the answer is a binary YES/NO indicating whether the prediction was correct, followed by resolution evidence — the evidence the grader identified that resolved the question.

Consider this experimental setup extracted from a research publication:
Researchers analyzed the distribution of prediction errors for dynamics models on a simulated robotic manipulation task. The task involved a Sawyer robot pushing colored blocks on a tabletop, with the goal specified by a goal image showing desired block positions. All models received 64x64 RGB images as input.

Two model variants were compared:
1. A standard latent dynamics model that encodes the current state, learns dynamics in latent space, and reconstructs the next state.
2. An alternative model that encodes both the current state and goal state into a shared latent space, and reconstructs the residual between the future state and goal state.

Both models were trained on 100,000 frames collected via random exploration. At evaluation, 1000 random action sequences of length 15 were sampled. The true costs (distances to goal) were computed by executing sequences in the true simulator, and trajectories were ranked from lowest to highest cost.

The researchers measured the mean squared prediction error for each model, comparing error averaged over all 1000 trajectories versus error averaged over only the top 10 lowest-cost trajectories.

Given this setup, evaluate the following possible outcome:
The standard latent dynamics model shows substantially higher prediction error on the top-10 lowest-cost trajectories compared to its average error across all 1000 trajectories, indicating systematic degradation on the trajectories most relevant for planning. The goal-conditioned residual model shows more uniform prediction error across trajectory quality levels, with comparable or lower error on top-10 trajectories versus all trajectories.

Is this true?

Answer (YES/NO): NO